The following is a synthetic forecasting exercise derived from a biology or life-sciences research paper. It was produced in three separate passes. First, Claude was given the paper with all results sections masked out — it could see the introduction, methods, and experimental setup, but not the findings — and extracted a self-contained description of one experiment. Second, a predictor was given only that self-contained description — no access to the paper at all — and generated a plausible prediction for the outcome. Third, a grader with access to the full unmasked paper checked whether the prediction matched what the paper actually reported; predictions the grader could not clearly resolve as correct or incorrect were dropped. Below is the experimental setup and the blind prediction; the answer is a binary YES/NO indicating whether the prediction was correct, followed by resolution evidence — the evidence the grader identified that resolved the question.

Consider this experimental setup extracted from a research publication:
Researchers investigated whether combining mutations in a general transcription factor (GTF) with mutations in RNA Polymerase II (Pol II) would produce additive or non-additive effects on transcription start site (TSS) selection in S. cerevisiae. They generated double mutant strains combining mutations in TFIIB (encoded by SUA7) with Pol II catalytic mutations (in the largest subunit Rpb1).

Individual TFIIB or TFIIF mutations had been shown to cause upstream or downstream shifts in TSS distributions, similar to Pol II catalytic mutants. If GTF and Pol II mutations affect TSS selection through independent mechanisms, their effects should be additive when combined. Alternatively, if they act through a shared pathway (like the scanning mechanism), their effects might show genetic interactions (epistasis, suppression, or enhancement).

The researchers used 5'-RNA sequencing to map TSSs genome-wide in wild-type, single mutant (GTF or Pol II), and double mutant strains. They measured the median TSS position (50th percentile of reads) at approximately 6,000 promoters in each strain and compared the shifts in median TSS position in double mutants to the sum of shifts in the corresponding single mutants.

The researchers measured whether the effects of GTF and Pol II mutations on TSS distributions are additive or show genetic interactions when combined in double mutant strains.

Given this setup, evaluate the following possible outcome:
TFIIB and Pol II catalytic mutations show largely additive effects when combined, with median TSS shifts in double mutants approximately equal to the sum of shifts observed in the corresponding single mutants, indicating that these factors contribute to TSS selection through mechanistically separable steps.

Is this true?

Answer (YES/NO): NO